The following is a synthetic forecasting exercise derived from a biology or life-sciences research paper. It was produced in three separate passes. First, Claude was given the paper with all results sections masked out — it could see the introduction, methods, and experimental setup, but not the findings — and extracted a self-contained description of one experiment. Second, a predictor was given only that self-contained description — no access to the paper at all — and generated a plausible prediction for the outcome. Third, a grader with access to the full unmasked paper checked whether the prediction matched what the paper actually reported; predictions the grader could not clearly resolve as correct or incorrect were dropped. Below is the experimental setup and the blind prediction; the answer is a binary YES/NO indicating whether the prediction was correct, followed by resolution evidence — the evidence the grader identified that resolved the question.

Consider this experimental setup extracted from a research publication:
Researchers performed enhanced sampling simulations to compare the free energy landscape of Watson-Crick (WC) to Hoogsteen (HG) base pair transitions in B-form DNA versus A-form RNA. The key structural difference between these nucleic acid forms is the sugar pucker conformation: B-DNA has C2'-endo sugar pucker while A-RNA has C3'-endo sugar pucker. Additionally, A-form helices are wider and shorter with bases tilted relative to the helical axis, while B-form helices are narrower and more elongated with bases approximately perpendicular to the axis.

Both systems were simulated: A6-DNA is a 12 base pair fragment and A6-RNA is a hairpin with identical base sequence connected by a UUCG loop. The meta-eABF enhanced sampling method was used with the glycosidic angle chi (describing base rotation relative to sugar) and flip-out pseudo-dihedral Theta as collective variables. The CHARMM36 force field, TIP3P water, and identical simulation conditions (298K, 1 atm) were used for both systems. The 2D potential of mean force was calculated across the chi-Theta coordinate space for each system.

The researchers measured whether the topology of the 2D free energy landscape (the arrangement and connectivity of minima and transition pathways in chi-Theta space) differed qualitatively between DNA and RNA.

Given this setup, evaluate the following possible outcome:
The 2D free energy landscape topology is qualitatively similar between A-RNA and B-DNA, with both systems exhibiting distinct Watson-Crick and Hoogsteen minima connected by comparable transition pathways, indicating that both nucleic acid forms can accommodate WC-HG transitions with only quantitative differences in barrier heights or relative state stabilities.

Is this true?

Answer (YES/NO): NO